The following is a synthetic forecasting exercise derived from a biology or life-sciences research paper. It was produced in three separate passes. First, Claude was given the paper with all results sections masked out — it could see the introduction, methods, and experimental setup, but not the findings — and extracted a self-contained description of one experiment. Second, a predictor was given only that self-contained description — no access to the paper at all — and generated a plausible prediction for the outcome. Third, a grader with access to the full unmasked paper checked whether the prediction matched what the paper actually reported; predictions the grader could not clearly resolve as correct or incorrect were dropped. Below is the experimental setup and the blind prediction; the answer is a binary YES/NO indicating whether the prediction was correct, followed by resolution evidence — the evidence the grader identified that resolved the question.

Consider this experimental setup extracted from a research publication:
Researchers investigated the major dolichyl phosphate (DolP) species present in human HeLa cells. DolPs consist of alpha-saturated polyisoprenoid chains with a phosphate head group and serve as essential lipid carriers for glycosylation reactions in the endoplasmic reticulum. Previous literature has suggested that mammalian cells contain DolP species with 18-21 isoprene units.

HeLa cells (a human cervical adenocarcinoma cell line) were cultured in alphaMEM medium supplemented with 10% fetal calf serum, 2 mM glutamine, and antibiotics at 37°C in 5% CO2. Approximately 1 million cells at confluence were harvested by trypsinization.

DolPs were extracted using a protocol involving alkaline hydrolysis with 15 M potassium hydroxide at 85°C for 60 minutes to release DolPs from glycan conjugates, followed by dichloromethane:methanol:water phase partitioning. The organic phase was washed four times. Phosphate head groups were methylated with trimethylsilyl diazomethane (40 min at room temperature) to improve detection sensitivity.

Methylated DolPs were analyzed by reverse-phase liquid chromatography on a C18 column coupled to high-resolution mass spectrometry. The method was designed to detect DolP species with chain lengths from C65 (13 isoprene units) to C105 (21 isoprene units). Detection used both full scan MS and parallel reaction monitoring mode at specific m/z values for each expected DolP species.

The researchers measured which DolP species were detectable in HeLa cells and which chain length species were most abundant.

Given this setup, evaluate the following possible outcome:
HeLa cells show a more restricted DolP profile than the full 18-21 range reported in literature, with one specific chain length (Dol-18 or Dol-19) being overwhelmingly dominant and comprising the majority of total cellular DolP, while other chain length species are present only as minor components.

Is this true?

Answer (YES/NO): NO